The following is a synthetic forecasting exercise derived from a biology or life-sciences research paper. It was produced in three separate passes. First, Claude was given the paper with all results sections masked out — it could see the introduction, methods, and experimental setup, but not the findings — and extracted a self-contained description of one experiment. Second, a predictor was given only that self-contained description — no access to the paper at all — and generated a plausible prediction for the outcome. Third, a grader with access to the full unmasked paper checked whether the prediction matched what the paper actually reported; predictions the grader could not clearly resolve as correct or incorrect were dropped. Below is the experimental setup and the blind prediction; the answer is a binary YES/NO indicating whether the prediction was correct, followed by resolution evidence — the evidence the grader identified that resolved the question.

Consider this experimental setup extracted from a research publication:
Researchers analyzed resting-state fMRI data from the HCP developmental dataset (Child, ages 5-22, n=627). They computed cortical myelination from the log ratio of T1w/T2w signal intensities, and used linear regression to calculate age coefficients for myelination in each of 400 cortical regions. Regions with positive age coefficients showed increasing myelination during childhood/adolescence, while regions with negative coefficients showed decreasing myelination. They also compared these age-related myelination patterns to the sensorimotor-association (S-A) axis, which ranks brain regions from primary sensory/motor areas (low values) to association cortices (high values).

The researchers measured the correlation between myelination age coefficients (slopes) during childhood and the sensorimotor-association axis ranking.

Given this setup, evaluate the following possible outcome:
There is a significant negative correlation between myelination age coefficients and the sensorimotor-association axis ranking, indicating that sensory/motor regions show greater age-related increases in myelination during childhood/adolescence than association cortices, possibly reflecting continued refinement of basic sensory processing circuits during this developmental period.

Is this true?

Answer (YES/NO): YES